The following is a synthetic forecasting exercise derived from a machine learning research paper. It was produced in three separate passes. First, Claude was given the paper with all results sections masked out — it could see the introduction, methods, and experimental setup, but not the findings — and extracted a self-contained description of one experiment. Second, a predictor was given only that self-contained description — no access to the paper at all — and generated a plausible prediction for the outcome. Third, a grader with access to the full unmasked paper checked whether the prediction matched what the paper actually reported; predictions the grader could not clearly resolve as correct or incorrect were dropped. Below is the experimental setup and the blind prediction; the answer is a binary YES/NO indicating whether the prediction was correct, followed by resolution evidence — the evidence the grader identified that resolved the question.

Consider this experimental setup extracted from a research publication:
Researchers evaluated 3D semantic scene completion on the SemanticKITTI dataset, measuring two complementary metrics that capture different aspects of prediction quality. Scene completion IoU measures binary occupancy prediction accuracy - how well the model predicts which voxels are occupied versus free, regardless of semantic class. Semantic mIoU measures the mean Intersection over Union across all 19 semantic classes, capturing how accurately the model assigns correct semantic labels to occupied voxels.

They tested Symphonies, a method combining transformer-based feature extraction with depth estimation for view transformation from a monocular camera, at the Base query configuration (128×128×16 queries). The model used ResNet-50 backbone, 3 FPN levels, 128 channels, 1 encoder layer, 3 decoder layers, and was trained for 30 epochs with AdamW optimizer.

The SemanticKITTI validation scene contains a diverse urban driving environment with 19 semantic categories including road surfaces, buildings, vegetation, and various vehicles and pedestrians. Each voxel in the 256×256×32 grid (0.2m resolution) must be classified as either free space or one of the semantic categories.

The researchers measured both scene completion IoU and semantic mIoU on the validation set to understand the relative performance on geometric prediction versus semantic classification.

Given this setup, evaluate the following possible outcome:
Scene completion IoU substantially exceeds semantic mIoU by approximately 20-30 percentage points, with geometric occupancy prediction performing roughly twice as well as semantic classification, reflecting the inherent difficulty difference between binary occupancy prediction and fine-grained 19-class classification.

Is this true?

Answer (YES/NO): NO